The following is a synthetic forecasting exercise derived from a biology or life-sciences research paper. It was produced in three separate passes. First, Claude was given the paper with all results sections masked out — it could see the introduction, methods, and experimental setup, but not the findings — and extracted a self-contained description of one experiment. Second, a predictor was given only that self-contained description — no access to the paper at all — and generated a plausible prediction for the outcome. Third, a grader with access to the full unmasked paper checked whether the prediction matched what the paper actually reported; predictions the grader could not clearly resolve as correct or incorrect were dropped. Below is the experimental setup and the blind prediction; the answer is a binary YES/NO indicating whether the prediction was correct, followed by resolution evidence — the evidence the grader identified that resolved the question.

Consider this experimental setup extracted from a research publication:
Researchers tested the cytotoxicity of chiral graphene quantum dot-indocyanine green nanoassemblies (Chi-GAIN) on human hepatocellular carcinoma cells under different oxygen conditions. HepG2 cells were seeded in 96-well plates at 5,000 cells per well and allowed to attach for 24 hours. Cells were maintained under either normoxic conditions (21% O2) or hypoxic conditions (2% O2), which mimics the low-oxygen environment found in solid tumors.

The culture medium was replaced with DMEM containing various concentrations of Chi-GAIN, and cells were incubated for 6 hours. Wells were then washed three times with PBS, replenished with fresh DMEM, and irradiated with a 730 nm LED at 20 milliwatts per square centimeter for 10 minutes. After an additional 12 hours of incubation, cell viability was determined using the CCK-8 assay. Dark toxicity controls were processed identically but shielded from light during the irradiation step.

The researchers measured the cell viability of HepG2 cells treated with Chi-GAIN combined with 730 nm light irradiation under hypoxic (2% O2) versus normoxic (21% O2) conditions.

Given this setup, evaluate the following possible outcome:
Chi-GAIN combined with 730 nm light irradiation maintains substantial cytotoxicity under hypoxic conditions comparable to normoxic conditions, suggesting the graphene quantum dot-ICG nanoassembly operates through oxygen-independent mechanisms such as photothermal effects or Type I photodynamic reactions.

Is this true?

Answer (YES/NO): YES